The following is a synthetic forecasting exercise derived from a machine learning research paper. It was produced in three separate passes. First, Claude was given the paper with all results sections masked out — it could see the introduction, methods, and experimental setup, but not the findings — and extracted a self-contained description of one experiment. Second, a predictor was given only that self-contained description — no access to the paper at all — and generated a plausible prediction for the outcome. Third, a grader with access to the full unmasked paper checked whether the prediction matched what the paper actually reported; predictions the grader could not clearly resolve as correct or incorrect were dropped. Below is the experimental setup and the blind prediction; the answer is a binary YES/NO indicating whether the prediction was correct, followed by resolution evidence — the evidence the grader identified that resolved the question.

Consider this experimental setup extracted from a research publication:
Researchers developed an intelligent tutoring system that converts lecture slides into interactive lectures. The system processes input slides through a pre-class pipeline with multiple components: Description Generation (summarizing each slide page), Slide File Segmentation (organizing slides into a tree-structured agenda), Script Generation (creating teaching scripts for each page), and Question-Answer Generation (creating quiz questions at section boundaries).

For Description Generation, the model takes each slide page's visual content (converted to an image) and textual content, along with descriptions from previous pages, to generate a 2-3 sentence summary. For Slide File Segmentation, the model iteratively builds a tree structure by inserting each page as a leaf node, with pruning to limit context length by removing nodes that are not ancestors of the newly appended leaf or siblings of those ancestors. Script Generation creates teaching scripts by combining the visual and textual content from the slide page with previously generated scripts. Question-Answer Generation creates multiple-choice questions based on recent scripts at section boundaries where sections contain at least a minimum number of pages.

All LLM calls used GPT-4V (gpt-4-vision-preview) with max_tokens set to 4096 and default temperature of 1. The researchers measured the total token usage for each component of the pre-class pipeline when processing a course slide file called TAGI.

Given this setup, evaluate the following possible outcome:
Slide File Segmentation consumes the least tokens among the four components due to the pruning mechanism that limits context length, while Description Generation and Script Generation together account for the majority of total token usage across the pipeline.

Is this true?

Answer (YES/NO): NO